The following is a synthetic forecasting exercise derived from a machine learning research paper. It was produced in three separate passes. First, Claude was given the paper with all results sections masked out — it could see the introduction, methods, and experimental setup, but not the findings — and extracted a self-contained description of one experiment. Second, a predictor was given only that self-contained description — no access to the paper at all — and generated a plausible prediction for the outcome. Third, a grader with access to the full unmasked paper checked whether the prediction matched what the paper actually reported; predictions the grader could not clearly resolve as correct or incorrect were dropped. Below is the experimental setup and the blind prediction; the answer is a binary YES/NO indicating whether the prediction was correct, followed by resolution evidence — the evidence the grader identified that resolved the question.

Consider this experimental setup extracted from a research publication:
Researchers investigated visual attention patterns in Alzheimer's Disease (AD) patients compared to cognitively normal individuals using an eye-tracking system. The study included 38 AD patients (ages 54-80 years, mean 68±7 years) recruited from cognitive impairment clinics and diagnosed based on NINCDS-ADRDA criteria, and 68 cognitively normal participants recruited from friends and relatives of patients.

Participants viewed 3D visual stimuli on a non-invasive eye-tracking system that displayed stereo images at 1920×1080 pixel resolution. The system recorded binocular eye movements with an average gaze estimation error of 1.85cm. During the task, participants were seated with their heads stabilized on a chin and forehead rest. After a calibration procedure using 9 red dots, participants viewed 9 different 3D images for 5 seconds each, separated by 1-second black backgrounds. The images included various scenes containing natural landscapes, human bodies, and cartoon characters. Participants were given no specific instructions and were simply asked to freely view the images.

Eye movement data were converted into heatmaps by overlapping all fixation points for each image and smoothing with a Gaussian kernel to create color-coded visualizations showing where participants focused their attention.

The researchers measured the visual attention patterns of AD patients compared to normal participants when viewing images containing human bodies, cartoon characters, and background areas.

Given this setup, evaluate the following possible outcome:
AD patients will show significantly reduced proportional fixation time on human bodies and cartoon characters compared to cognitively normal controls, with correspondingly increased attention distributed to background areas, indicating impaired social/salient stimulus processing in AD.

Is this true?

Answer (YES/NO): YES